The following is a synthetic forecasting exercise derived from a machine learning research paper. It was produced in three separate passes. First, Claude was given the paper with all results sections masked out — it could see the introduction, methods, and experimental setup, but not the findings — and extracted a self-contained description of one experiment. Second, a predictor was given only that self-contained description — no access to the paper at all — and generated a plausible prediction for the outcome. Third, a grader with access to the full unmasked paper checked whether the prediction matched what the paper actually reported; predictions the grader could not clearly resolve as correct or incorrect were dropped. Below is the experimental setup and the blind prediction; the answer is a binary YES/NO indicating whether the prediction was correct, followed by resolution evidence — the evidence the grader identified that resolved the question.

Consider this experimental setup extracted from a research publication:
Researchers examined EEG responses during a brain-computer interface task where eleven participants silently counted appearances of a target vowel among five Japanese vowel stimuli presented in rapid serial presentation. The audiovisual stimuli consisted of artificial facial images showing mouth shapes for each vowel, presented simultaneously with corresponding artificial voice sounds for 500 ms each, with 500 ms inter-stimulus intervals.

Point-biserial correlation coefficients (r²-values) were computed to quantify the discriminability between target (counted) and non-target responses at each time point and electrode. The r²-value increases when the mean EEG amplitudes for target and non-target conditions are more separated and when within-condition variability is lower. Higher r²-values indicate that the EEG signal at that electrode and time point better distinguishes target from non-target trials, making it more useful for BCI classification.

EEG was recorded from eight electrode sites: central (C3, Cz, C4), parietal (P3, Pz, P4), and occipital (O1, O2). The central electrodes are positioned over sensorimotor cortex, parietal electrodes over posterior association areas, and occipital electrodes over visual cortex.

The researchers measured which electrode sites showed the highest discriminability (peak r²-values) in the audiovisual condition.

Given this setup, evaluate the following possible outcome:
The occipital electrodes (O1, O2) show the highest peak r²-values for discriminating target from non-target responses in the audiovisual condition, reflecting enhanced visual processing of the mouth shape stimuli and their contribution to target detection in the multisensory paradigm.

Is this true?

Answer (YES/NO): NO